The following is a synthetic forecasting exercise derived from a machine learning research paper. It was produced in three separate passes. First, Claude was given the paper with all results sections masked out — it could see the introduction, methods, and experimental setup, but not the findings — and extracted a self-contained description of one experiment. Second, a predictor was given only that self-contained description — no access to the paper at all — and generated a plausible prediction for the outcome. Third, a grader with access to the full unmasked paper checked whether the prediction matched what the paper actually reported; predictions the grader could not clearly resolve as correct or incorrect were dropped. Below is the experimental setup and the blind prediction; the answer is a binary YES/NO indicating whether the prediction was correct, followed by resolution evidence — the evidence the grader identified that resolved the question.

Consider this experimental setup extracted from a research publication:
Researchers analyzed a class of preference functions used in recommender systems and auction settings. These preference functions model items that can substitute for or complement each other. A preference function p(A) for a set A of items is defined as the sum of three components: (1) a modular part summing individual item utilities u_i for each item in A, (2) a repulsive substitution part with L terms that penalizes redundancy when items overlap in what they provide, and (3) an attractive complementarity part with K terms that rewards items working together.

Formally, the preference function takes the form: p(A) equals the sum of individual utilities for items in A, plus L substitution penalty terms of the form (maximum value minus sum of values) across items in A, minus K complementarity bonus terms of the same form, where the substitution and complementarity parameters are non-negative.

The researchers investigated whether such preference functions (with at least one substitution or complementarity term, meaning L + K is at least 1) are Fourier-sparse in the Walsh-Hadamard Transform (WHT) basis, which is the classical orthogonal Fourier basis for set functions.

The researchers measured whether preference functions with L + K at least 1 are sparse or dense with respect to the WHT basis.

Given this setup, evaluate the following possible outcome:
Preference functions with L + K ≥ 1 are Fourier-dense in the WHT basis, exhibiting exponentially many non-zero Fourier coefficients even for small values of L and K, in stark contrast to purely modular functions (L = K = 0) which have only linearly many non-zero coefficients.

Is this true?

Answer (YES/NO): YES